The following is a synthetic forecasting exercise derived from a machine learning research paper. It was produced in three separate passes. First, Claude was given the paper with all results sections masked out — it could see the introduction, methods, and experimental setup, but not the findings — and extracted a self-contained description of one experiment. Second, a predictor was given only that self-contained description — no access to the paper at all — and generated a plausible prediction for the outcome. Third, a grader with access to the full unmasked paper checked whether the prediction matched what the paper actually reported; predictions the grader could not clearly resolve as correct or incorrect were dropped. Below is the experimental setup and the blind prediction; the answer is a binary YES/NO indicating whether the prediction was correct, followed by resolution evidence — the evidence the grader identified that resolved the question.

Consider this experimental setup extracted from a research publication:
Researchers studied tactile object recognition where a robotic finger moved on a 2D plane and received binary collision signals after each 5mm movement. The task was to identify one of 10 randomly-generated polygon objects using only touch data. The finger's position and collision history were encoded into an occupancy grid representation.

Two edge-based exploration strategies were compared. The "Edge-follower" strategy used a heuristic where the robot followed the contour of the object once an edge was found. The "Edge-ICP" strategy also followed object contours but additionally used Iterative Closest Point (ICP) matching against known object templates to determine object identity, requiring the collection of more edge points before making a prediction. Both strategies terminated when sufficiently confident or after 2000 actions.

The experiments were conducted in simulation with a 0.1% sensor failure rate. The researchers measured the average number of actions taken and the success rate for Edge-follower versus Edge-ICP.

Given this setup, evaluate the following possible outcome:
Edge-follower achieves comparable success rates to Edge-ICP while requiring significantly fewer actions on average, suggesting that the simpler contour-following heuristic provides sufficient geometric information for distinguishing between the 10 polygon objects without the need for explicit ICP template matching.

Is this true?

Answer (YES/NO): YES